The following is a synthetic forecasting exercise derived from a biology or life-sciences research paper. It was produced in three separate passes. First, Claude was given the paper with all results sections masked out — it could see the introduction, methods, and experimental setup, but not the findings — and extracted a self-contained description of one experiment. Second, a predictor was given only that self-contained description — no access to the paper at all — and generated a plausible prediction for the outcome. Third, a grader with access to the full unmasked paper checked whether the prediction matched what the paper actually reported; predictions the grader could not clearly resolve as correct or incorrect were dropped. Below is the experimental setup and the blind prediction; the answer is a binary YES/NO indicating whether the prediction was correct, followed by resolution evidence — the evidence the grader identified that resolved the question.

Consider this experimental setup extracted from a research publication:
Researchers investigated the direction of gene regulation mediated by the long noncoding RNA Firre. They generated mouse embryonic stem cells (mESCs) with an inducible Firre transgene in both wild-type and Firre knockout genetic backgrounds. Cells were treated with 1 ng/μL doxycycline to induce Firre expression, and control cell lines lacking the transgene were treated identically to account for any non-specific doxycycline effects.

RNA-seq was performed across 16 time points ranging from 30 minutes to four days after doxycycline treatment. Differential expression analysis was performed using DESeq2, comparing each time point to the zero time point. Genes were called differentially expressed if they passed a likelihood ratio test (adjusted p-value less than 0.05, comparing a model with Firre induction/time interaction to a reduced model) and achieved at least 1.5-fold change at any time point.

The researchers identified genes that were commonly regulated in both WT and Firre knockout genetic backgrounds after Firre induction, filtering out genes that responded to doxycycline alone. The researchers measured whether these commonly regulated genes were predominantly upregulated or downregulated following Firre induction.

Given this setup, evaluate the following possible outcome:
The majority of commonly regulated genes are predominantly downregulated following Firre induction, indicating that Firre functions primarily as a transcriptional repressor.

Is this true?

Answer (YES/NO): NO